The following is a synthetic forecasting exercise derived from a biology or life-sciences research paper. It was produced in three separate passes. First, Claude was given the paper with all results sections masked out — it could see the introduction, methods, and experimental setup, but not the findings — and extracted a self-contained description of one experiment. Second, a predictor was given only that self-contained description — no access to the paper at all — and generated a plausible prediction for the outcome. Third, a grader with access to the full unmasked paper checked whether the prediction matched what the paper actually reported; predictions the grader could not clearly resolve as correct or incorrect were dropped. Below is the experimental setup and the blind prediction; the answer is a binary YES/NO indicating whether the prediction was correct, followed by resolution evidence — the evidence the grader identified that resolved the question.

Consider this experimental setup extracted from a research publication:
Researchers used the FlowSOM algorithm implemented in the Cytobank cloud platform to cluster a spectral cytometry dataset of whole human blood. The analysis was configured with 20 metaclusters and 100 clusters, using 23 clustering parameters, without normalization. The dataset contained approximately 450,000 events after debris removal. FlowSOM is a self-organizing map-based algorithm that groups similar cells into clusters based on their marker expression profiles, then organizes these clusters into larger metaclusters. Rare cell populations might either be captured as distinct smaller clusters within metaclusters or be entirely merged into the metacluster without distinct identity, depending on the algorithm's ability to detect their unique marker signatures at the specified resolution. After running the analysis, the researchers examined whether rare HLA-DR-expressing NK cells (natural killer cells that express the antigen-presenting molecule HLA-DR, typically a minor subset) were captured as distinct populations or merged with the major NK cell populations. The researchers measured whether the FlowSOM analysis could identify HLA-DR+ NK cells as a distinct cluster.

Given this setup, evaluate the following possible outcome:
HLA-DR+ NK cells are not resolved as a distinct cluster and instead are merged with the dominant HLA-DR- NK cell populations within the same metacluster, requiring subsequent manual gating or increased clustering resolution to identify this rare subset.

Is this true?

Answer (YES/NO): NO